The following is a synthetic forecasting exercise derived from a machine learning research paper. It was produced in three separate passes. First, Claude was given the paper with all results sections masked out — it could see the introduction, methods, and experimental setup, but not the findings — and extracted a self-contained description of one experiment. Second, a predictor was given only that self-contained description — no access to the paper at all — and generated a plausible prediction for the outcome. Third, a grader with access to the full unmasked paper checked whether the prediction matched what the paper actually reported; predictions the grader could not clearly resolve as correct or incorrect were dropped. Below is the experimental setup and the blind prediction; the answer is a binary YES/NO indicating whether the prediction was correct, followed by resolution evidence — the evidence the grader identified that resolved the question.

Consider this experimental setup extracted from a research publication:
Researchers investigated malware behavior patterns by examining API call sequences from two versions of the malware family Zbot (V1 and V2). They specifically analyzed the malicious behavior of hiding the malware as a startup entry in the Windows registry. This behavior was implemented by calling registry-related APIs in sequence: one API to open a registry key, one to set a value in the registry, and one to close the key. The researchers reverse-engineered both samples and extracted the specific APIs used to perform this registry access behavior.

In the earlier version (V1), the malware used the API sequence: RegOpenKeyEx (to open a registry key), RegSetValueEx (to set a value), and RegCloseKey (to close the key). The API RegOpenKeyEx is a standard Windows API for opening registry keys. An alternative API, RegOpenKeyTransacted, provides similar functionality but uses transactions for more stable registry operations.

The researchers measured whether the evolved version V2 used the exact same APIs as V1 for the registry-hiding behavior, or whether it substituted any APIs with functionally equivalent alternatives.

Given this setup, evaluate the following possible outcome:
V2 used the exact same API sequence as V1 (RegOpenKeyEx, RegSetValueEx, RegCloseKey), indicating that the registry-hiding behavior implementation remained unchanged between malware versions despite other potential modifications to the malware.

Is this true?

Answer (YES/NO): NO